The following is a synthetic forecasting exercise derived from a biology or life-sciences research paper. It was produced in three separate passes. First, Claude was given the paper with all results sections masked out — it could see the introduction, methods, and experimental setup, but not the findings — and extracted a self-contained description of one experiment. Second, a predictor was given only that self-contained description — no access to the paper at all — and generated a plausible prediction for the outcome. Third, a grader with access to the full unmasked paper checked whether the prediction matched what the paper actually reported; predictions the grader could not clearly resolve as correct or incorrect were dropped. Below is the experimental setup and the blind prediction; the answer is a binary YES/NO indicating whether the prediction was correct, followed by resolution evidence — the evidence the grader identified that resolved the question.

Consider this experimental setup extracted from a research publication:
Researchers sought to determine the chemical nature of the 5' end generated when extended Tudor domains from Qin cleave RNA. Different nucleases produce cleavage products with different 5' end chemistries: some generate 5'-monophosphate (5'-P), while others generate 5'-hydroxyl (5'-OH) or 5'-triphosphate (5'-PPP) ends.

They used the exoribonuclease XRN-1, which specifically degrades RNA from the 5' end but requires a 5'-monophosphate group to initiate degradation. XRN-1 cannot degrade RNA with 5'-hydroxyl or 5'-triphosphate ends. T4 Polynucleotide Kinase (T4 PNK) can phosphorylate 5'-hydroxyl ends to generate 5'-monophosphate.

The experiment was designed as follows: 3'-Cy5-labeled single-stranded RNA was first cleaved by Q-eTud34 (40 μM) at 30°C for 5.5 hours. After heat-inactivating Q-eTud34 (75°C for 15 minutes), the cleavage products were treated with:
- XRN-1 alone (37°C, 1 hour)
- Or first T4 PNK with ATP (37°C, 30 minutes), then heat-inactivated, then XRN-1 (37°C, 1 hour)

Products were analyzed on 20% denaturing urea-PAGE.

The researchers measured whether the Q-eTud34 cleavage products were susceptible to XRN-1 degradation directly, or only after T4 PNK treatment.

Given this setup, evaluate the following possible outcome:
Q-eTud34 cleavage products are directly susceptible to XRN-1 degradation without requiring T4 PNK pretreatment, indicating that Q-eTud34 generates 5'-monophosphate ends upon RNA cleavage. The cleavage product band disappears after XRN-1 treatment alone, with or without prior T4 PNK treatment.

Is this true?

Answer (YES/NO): YES